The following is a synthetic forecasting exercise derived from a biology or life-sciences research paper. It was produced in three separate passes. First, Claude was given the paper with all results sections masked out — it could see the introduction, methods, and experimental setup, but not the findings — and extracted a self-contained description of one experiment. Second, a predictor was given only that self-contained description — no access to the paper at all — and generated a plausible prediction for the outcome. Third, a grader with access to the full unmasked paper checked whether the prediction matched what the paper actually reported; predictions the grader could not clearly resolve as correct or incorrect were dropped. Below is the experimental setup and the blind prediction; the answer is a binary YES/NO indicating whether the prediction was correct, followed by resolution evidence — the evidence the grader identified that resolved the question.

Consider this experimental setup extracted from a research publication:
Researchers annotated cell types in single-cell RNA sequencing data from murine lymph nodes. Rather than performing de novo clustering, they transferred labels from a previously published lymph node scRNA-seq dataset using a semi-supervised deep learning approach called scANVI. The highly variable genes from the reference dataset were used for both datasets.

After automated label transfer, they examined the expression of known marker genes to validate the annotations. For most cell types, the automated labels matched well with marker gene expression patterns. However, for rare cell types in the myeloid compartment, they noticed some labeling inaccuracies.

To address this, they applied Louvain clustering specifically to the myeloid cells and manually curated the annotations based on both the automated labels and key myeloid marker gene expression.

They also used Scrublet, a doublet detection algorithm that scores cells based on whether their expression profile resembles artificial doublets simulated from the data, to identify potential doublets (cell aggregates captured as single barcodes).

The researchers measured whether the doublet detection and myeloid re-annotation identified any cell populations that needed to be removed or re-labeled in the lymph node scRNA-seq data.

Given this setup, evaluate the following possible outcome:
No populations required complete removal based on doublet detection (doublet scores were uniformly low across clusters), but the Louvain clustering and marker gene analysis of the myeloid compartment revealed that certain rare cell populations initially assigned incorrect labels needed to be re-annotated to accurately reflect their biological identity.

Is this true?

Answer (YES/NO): NO